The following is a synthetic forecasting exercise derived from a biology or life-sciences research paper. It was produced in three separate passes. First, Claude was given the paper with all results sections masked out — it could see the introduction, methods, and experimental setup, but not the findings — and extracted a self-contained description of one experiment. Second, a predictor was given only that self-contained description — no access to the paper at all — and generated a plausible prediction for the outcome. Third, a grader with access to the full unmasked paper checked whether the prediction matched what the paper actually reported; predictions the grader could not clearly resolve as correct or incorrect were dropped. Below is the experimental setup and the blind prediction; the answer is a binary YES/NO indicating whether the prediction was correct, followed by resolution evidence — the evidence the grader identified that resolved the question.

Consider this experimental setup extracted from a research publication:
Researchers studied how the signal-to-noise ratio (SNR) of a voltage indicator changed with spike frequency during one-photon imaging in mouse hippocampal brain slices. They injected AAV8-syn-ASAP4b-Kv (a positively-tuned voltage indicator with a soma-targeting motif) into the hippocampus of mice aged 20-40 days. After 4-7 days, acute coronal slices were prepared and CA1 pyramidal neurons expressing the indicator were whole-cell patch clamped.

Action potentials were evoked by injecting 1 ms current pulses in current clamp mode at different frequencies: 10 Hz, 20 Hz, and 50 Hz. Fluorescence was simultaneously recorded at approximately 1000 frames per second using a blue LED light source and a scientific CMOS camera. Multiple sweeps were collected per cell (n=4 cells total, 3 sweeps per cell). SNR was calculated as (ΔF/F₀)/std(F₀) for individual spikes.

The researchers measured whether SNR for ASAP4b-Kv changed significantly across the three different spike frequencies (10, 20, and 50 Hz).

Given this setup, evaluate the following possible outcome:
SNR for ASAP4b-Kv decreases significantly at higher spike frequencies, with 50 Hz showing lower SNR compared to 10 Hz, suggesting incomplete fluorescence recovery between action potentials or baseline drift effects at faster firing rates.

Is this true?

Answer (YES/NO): YES